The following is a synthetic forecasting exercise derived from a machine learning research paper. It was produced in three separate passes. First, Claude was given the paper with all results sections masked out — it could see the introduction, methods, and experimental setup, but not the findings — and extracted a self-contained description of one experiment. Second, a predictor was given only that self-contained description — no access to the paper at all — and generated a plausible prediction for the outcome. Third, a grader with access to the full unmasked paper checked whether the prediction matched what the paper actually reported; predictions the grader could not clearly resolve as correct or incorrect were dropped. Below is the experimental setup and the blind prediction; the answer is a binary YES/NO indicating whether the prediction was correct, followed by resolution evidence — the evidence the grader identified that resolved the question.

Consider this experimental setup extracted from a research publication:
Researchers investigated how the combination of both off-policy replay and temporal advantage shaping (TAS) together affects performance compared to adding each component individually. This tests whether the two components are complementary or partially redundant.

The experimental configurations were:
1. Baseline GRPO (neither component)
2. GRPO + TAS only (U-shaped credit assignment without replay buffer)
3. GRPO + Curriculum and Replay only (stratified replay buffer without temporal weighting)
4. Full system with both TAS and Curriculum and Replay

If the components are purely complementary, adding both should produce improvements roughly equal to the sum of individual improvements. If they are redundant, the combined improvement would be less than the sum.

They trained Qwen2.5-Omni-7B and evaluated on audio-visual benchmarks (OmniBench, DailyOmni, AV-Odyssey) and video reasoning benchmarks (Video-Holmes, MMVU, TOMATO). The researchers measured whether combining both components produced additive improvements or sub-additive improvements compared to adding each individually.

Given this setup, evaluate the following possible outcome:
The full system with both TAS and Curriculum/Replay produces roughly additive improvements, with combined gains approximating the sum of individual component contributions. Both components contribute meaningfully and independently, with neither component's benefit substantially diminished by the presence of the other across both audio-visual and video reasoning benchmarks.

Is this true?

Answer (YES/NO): NO